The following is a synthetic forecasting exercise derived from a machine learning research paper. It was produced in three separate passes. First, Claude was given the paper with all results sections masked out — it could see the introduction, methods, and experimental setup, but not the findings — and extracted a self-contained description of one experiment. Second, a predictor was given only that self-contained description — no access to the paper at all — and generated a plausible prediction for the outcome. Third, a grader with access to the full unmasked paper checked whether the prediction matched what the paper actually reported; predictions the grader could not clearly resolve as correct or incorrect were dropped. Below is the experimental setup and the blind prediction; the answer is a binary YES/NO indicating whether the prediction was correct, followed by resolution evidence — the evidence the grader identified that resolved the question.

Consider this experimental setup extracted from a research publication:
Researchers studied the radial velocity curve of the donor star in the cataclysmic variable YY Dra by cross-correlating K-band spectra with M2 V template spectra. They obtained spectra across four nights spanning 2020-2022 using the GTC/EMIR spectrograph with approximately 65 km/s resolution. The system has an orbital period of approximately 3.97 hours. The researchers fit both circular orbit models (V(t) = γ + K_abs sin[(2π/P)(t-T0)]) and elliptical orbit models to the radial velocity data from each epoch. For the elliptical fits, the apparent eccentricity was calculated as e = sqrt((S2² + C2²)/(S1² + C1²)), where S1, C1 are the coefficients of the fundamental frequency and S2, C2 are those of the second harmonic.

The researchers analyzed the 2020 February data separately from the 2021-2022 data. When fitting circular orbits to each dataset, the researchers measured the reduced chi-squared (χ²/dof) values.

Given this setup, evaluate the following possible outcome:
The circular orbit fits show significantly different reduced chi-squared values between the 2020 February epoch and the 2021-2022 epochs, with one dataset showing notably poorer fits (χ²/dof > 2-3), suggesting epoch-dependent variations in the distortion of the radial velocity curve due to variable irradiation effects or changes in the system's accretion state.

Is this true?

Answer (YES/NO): YES